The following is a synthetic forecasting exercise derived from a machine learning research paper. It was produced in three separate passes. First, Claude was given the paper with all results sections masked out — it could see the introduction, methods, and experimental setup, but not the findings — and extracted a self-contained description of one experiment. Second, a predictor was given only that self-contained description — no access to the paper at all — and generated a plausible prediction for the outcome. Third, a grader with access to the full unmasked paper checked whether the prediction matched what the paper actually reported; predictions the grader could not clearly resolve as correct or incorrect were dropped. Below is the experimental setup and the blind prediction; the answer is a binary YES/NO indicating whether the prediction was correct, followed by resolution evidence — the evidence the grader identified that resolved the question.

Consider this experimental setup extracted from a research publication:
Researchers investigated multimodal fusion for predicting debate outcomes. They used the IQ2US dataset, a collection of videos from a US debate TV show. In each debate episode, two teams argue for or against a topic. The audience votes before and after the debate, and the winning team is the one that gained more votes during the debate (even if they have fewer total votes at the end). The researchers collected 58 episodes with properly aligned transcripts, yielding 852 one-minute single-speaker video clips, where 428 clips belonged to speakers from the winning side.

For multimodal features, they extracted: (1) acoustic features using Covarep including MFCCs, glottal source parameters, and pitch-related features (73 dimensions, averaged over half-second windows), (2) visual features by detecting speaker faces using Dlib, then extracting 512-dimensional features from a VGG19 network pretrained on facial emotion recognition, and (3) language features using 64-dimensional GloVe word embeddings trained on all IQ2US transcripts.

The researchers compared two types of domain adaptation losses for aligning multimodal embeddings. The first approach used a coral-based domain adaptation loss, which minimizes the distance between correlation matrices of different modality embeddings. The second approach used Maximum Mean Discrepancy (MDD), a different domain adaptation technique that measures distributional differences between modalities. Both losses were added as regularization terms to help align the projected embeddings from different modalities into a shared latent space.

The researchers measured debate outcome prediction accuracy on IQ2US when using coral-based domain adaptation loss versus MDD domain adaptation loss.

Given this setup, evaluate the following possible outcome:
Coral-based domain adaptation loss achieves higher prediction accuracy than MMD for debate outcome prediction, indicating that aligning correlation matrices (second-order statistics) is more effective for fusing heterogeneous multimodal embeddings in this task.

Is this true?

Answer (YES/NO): NO